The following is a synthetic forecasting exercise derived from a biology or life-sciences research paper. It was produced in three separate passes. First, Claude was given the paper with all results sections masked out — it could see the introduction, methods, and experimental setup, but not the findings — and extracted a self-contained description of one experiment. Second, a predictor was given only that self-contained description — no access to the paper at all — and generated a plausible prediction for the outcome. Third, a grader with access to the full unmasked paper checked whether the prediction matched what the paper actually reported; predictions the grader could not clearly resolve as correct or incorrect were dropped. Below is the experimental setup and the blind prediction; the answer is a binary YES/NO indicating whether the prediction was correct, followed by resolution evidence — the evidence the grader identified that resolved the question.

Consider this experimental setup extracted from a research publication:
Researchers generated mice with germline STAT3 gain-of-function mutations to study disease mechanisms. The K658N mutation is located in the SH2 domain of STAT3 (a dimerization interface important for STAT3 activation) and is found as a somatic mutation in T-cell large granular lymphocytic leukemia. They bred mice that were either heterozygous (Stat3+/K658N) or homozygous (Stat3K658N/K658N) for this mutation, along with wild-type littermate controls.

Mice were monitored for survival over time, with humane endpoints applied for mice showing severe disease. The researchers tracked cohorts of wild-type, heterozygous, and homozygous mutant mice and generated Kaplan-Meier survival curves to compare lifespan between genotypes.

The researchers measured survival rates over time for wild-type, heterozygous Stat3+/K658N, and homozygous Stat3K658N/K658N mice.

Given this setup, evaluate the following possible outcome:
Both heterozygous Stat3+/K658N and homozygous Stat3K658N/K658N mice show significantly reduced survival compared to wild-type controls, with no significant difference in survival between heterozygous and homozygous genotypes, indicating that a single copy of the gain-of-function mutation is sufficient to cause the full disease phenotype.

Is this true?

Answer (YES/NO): NO